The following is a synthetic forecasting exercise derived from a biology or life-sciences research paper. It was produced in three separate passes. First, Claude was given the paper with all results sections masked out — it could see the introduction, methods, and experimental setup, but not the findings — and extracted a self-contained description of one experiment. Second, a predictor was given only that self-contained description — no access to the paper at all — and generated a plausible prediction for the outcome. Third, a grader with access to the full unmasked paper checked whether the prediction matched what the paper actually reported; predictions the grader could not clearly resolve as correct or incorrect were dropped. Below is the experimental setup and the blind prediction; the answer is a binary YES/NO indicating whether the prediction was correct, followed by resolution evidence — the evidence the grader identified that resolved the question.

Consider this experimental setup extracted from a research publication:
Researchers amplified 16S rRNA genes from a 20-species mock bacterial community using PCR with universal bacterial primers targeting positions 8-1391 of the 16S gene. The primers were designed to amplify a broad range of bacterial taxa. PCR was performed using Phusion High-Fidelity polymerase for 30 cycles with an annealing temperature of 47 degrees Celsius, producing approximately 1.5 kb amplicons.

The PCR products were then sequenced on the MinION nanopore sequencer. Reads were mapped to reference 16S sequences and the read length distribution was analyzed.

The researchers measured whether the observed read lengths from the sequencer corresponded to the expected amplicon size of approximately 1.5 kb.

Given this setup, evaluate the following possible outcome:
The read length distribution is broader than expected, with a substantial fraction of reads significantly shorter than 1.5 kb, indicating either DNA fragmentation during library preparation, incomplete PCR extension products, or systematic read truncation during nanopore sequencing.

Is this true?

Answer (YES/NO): YES